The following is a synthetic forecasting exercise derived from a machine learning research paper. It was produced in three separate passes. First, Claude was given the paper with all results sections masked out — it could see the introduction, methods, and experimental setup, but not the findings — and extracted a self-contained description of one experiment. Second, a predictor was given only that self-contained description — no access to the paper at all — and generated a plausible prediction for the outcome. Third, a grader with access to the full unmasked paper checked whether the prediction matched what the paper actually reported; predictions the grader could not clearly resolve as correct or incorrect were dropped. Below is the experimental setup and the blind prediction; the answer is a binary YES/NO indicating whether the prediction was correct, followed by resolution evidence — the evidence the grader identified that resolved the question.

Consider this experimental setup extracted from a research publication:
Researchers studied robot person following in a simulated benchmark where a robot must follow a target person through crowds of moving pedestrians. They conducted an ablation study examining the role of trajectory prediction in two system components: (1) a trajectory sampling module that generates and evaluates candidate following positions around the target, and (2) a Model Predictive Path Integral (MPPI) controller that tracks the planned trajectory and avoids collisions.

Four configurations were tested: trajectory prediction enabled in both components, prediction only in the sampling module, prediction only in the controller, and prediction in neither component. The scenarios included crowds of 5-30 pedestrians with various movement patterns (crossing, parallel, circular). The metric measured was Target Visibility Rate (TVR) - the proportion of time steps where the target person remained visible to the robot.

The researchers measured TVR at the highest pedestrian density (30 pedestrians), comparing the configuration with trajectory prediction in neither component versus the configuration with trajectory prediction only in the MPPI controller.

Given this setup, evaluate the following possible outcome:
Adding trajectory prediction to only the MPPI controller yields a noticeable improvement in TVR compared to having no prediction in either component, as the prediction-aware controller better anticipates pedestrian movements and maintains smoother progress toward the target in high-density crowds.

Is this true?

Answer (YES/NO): YES